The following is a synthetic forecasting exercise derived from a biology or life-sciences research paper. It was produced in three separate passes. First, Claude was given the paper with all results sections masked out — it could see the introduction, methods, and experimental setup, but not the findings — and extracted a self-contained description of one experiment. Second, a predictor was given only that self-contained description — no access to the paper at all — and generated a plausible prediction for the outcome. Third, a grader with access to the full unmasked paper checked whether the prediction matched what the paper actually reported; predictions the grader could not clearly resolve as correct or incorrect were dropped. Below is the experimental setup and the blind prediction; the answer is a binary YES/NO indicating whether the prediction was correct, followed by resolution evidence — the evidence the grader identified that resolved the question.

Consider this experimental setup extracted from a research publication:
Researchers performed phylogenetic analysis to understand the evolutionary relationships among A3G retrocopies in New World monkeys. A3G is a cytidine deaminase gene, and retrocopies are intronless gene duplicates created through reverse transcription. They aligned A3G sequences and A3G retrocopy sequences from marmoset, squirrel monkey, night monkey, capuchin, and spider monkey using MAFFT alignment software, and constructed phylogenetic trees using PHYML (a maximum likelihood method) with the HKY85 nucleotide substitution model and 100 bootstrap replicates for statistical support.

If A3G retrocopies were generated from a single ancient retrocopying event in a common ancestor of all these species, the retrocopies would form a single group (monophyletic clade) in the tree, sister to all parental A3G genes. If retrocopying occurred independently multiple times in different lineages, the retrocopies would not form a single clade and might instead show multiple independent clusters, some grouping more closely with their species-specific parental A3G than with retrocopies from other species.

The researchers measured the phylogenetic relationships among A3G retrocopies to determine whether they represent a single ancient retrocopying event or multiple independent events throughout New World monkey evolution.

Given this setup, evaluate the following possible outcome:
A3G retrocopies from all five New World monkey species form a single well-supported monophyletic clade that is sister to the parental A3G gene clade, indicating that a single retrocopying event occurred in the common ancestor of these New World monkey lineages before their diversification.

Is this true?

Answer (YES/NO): NO